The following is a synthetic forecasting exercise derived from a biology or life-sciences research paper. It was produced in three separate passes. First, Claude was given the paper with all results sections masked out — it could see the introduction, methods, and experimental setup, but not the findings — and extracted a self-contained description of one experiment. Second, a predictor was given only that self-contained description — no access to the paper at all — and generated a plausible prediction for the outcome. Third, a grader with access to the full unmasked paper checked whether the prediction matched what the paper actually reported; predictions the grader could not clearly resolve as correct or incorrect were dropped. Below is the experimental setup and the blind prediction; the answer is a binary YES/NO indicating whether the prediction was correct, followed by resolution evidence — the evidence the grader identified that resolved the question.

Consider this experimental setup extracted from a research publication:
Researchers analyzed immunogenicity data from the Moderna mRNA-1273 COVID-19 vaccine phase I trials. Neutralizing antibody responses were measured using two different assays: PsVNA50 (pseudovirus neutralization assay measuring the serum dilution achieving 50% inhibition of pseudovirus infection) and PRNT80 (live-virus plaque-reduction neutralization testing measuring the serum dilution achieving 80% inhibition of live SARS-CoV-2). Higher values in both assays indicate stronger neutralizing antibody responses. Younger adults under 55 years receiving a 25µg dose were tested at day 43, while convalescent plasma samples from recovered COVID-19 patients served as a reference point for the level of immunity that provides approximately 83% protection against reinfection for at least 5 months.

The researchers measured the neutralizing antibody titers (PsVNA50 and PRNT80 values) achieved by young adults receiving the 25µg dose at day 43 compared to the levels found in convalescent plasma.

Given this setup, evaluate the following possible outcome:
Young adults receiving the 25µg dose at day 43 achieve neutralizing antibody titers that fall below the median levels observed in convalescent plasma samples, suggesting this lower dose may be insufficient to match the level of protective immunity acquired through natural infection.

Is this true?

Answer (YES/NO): NO